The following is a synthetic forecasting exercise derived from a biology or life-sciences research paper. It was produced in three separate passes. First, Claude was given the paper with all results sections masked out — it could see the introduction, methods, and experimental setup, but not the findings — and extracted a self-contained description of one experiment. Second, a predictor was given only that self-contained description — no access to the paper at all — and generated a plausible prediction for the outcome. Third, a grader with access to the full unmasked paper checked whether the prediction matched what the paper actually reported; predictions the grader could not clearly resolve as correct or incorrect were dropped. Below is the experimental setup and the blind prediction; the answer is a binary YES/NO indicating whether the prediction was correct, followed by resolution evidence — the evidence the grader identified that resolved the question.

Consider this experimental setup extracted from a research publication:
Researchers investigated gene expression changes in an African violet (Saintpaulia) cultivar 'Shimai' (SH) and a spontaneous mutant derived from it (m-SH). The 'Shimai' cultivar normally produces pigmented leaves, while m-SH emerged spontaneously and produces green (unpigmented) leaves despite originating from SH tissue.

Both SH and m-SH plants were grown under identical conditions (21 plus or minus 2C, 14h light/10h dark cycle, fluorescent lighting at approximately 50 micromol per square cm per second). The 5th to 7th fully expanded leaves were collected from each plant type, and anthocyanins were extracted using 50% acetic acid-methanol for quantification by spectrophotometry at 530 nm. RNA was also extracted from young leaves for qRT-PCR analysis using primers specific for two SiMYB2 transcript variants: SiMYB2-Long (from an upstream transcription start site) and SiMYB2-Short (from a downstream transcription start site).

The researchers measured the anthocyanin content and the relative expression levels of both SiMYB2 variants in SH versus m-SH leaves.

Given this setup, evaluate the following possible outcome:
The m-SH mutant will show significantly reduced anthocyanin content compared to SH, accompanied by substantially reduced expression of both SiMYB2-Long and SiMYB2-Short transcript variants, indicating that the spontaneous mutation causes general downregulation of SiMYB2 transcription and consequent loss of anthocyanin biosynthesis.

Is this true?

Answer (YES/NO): NO